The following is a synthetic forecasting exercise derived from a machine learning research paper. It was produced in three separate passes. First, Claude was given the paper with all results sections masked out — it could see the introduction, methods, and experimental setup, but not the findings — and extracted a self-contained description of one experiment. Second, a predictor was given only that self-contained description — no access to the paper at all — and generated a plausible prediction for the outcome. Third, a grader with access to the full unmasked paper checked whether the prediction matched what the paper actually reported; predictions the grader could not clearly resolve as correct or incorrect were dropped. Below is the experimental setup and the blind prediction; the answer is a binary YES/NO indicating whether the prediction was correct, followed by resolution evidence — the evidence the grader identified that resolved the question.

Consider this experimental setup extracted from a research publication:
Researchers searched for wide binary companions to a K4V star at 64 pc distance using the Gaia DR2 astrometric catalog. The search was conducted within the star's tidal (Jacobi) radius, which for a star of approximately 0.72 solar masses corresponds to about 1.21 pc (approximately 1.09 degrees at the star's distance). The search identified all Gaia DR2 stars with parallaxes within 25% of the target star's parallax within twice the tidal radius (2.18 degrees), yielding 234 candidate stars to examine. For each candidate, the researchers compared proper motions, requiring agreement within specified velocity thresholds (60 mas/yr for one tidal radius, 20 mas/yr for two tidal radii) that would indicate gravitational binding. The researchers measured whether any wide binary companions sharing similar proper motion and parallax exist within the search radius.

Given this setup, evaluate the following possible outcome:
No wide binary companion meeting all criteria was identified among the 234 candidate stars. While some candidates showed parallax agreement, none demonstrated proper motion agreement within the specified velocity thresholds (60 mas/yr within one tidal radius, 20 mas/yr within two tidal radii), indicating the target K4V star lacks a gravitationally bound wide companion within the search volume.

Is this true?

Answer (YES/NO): YES